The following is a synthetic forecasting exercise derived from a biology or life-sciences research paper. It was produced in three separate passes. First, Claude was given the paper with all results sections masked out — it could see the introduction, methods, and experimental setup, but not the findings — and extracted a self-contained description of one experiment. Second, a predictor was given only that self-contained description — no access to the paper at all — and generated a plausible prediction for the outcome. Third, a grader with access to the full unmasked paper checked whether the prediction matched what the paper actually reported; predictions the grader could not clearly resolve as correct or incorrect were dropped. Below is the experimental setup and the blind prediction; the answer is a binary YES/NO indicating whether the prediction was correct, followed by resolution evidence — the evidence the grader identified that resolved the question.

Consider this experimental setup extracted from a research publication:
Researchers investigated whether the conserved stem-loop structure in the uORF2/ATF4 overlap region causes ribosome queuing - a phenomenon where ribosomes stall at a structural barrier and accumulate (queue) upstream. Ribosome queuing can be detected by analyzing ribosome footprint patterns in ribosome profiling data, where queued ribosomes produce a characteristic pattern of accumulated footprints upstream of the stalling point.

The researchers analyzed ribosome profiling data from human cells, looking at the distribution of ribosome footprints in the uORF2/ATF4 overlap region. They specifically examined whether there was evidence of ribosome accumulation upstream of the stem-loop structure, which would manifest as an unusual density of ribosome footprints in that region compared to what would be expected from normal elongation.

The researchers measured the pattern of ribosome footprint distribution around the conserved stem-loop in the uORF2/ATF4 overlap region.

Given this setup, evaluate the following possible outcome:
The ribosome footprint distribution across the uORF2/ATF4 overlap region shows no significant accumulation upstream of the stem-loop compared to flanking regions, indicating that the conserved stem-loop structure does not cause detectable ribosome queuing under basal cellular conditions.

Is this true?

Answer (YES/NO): NO